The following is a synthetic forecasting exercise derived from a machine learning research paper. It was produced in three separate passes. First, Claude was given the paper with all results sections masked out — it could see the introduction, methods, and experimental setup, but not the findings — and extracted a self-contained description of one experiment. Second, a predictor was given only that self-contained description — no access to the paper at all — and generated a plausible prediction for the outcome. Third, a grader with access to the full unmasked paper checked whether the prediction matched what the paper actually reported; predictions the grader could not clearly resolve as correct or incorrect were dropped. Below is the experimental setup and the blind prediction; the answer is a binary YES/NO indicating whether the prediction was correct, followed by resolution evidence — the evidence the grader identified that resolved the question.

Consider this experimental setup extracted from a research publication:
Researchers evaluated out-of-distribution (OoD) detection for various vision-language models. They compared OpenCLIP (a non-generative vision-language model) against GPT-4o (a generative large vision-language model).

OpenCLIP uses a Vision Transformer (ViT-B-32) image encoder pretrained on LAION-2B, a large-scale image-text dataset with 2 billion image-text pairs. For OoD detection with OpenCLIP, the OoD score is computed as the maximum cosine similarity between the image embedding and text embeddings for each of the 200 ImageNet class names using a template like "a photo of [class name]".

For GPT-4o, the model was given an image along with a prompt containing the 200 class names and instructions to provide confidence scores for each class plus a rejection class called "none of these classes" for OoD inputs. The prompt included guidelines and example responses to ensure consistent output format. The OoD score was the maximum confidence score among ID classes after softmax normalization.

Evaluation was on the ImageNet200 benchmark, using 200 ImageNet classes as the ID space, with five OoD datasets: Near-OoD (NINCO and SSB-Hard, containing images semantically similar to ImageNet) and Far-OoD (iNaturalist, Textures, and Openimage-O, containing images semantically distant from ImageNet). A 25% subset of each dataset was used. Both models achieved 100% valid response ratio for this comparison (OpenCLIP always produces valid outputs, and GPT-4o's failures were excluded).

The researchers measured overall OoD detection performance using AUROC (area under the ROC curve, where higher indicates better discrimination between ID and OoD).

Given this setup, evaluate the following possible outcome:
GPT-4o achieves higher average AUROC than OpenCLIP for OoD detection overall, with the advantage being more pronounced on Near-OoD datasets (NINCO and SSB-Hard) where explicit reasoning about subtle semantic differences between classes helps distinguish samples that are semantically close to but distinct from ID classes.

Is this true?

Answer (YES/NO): NO